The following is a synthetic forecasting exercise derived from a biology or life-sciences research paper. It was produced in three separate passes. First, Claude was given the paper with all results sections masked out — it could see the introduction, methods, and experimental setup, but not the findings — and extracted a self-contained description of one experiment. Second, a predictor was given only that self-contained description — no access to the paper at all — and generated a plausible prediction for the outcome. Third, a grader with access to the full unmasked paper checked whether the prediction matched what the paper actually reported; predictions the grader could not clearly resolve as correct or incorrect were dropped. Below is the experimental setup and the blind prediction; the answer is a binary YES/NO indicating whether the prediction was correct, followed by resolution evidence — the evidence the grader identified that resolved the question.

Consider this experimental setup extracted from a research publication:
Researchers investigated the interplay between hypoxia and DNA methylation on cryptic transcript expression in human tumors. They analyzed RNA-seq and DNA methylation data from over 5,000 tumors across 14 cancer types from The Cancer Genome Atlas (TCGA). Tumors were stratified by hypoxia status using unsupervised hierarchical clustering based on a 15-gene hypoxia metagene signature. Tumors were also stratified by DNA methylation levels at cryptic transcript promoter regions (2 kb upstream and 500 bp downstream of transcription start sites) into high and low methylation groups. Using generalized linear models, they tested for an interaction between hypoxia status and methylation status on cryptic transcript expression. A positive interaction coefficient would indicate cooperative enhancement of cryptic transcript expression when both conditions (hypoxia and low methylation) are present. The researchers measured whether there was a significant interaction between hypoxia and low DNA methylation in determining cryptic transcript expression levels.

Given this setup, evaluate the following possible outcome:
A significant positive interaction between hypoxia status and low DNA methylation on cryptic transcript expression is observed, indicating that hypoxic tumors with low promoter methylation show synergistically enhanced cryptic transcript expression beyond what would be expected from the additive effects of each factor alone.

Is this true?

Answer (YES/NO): YES